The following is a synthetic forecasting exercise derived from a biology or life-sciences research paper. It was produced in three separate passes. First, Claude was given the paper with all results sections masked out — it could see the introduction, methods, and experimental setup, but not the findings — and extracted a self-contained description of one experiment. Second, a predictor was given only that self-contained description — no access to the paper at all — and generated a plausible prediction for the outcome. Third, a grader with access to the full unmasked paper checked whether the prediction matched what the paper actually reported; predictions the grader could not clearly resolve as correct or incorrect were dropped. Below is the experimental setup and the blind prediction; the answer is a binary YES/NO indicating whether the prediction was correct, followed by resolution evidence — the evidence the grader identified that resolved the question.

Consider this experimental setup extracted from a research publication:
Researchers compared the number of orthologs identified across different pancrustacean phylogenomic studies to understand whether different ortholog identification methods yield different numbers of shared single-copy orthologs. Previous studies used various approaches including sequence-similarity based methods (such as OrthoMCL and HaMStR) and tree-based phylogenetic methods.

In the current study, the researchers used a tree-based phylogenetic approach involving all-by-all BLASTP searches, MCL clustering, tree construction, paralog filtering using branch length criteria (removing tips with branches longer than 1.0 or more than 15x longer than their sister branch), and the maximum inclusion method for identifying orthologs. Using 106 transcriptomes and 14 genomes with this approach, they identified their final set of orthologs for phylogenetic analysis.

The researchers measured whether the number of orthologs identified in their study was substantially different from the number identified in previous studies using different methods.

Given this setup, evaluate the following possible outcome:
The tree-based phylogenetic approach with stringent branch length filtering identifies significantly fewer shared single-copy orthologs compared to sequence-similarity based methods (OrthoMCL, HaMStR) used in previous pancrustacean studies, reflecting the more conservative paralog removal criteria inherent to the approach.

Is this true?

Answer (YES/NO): NO